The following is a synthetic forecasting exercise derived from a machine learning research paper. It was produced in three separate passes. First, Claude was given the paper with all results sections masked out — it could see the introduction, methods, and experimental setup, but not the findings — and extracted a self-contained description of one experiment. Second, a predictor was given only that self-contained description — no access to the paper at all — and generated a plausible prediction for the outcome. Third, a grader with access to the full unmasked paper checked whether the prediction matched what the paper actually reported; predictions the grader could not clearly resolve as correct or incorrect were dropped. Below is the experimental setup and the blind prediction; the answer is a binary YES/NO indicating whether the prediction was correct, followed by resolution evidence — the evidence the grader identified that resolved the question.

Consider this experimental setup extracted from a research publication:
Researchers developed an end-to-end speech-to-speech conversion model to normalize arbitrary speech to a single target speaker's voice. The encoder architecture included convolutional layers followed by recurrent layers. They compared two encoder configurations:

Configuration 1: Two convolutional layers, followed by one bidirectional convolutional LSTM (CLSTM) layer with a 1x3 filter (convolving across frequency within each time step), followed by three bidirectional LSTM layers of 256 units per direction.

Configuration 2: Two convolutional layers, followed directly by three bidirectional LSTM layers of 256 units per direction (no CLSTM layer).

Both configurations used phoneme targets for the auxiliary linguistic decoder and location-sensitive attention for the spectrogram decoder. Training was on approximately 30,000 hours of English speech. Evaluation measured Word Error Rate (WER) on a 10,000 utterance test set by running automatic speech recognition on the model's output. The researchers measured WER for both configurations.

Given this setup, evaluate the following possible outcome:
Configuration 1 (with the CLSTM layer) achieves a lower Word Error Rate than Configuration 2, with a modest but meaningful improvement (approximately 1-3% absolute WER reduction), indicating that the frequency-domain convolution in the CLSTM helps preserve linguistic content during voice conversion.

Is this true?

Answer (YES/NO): YES